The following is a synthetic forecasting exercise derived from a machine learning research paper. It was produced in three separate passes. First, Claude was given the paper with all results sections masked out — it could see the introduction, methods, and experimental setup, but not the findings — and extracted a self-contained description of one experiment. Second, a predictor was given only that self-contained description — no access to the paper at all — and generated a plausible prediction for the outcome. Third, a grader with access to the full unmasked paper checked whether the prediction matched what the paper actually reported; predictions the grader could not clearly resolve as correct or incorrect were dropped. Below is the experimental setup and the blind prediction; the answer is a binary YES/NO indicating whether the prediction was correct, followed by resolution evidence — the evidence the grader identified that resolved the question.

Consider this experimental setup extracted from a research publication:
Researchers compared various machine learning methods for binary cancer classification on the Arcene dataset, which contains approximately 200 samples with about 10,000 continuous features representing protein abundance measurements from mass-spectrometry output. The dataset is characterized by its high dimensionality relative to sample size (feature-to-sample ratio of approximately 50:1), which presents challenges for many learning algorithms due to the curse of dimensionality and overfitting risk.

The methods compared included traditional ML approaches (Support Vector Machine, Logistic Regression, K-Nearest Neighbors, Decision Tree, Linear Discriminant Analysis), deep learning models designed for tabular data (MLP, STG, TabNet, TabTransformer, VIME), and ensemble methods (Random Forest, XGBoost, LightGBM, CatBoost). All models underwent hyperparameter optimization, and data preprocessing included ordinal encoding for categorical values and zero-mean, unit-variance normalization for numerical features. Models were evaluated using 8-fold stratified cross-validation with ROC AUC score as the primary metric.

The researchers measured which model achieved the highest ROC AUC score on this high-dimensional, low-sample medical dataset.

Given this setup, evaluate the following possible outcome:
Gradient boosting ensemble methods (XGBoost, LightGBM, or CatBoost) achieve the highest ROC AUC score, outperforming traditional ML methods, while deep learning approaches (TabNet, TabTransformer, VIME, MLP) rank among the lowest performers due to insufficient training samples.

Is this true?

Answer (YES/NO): NO